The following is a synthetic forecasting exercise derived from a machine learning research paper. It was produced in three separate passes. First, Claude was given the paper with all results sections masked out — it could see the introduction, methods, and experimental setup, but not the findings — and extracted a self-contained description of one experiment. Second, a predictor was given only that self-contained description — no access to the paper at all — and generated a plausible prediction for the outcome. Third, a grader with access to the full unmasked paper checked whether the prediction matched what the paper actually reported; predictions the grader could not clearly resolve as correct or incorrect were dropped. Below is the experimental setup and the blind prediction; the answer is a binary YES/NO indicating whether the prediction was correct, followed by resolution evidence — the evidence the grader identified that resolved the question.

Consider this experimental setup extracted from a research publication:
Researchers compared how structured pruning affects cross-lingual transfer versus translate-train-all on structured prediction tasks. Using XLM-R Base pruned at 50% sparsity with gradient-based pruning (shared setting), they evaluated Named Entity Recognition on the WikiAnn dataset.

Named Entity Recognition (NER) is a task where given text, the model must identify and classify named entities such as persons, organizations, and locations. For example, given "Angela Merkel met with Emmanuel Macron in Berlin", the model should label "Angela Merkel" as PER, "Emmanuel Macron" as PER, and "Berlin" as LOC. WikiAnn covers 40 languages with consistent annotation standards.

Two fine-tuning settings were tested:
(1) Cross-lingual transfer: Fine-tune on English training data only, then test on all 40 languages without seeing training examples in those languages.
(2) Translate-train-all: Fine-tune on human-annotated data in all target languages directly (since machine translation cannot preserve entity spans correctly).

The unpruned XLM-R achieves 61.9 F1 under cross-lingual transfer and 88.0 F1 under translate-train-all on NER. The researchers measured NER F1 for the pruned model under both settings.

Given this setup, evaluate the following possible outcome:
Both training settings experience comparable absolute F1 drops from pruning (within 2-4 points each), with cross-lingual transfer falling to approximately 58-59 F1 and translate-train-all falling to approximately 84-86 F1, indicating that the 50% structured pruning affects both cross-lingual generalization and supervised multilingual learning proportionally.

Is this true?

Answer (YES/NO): NO